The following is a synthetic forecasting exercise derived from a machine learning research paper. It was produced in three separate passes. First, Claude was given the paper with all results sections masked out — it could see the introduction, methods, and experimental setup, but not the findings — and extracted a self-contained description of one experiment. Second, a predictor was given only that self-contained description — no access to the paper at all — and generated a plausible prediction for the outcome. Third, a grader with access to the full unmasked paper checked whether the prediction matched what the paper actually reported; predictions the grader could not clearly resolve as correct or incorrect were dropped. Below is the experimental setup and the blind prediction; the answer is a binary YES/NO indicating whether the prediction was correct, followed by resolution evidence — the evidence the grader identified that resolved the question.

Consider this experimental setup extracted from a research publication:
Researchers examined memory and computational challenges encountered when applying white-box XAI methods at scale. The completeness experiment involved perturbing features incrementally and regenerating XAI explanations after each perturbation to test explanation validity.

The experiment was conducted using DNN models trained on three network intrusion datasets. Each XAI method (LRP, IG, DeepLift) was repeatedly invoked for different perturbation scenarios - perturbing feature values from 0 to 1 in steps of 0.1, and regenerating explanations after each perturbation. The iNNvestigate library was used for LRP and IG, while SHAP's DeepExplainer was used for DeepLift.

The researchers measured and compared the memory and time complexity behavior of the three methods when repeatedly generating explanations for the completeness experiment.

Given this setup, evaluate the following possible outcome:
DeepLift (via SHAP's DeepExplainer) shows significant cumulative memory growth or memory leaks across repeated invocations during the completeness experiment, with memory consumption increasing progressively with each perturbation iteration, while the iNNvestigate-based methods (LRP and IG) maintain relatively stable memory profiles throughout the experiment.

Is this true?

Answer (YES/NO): NO